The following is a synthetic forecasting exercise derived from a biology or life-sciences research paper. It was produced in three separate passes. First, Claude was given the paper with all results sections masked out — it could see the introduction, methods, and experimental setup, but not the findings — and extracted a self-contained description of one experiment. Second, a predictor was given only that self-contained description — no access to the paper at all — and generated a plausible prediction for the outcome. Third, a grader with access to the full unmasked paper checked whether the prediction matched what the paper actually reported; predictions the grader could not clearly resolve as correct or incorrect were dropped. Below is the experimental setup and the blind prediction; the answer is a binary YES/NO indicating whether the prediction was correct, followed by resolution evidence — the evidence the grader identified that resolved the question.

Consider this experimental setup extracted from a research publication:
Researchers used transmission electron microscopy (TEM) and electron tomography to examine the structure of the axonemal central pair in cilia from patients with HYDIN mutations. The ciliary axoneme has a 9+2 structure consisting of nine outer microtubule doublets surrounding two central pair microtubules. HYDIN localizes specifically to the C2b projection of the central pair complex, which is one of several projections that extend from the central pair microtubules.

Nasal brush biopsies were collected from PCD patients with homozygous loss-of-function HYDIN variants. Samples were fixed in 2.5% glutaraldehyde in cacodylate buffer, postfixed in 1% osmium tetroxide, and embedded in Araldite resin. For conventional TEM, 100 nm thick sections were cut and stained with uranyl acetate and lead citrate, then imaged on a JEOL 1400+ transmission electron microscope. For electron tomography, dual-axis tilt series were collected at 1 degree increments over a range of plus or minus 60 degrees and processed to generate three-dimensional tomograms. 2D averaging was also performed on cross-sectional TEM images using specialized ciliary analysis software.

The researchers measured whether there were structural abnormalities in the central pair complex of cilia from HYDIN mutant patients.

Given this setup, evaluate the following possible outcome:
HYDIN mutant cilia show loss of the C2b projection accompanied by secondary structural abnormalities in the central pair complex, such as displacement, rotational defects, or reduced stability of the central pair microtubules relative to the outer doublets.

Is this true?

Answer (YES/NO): NO